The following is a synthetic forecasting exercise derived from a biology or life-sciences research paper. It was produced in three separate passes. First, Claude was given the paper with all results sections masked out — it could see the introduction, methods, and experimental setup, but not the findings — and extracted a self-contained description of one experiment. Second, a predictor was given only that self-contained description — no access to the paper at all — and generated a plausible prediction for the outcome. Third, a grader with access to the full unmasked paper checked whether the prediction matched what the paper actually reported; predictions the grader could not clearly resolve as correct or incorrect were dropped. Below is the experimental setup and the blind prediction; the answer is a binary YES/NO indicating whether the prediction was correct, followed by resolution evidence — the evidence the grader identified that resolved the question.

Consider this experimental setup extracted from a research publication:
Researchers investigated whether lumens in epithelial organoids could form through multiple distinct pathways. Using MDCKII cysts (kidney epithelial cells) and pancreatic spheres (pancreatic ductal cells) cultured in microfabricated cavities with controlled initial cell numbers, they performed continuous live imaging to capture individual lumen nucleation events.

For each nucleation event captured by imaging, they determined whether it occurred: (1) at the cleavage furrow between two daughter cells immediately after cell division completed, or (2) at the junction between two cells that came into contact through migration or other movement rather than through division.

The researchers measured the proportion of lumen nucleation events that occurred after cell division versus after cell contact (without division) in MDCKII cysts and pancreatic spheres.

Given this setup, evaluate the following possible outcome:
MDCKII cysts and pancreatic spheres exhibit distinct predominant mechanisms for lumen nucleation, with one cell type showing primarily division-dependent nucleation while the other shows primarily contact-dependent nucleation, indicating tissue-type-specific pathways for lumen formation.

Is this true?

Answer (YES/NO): NO